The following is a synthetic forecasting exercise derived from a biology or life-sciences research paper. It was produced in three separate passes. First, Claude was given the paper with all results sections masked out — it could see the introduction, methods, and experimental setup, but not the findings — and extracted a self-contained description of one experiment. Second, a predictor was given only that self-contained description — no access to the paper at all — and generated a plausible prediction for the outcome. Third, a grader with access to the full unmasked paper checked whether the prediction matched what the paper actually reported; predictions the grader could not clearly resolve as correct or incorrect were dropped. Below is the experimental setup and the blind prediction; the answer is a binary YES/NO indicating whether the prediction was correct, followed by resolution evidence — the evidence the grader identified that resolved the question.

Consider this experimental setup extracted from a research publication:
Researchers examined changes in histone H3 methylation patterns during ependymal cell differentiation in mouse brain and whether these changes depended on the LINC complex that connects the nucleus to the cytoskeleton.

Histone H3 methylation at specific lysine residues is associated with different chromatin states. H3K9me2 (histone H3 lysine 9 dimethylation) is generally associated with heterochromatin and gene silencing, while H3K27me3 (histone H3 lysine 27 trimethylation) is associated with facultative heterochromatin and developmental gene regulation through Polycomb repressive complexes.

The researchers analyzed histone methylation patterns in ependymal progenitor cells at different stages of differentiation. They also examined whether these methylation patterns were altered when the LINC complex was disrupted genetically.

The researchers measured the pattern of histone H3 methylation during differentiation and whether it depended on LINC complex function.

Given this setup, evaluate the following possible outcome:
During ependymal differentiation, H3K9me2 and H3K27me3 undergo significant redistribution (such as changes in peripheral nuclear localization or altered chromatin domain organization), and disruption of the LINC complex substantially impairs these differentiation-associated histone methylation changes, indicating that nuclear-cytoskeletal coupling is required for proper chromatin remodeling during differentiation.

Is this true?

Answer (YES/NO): YES